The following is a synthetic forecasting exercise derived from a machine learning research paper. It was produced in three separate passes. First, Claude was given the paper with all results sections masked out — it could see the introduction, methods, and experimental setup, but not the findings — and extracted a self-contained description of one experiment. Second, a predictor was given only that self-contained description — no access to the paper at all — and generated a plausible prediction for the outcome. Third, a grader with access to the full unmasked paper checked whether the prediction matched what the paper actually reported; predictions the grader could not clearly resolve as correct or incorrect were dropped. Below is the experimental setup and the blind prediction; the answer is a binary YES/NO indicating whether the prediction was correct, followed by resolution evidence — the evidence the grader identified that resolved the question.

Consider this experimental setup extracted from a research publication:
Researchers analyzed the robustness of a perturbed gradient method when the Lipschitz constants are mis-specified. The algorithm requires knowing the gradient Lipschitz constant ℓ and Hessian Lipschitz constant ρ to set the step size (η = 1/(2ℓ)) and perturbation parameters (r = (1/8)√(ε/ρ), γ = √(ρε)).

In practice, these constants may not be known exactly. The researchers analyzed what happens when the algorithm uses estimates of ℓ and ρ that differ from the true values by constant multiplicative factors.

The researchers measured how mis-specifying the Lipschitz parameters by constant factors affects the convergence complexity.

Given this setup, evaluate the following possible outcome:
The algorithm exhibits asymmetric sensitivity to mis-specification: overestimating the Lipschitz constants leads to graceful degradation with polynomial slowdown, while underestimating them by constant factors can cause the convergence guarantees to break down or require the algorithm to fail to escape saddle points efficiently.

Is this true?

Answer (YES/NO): NO